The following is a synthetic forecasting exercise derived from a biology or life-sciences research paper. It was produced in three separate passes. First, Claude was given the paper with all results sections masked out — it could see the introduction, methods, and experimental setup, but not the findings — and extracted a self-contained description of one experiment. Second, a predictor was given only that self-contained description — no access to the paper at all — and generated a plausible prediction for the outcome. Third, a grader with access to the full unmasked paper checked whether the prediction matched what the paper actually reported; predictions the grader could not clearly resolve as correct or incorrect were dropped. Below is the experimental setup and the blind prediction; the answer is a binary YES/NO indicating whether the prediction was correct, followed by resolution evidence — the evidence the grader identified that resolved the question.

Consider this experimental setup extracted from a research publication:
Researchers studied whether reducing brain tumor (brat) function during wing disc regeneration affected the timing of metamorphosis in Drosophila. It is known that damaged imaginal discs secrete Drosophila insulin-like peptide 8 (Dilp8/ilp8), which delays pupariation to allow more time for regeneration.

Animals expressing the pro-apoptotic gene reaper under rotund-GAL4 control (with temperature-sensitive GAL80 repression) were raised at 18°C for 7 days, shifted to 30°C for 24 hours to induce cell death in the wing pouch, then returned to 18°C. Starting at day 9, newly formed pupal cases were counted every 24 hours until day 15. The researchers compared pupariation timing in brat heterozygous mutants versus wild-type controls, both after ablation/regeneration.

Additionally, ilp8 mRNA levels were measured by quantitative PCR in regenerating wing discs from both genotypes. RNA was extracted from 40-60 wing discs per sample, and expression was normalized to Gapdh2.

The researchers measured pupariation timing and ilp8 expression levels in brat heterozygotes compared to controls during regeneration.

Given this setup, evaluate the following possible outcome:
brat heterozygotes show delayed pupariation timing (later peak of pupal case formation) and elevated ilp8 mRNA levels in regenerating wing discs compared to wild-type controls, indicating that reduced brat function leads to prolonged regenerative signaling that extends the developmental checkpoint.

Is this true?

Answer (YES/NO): YES